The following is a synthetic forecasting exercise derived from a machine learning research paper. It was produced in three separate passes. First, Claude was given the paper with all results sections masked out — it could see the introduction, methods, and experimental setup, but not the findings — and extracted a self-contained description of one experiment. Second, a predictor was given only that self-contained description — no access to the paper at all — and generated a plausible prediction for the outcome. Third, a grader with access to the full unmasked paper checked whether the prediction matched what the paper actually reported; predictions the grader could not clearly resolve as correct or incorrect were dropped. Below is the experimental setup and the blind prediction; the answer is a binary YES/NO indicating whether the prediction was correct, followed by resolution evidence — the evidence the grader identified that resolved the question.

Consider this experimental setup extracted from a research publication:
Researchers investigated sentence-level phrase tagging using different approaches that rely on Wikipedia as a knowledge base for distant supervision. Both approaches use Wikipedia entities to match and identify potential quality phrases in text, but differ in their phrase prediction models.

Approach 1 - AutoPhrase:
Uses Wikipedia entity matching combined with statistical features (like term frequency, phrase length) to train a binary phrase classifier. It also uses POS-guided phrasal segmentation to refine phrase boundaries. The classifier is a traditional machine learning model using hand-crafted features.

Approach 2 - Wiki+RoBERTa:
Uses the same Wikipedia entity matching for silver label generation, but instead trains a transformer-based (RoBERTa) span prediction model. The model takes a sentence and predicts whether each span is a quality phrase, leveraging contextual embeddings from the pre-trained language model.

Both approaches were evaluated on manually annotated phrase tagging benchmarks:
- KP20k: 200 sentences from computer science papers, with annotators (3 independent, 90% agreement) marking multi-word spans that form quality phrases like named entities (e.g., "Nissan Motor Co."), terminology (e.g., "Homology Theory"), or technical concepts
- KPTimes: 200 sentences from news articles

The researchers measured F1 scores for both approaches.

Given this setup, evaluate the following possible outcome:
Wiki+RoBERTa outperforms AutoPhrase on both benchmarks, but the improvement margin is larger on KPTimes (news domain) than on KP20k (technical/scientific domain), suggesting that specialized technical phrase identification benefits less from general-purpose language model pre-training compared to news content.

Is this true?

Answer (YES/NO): YES